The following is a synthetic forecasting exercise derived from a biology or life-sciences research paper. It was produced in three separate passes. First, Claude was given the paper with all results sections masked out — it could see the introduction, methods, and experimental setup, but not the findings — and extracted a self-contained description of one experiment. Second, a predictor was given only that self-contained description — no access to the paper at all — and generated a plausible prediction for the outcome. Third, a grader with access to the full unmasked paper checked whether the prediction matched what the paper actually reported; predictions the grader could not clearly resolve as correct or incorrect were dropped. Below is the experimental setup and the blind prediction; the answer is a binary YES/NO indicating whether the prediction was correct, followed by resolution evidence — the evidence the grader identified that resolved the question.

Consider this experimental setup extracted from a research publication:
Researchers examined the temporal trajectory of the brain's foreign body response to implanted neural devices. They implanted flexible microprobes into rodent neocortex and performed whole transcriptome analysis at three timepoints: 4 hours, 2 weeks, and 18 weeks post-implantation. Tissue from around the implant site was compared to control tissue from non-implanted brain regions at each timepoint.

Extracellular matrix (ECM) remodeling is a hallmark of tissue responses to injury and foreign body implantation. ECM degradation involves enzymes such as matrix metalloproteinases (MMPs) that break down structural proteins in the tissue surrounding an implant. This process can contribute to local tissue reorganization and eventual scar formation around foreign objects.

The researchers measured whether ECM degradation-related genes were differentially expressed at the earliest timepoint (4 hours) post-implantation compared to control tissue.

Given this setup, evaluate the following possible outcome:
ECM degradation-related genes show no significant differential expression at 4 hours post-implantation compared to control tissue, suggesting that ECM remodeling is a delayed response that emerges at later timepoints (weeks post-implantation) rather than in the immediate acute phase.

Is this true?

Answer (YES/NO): NO